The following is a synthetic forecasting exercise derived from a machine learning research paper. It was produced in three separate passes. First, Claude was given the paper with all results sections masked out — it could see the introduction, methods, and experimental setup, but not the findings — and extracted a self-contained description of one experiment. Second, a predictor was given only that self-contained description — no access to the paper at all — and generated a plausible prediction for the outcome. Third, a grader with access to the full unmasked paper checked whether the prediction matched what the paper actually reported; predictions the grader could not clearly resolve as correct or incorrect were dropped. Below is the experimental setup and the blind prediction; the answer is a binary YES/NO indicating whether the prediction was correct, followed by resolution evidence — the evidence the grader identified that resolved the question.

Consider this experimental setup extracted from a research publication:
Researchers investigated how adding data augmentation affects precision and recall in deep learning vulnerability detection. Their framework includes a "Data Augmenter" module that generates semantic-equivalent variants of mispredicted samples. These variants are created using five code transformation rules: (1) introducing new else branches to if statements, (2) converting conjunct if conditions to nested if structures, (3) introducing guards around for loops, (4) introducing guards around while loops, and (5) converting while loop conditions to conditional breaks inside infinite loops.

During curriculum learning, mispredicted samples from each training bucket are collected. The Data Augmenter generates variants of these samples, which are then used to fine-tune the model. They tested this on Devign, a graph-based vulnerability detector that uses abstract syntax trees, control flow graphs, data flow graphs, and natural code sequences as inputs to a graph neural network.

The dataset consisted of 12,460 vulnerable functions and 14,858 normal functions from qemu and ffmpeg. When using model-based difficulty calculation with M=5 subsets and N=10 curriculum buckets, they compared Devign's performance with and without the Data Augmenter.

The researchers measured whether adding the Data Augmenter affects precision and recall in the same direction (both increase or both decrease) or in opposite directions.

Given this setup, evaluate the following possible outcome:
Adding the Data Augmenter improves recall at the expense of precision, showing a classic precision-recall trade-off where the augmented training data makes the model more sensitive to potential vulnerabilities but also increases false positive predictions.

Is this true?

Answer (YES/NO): YES